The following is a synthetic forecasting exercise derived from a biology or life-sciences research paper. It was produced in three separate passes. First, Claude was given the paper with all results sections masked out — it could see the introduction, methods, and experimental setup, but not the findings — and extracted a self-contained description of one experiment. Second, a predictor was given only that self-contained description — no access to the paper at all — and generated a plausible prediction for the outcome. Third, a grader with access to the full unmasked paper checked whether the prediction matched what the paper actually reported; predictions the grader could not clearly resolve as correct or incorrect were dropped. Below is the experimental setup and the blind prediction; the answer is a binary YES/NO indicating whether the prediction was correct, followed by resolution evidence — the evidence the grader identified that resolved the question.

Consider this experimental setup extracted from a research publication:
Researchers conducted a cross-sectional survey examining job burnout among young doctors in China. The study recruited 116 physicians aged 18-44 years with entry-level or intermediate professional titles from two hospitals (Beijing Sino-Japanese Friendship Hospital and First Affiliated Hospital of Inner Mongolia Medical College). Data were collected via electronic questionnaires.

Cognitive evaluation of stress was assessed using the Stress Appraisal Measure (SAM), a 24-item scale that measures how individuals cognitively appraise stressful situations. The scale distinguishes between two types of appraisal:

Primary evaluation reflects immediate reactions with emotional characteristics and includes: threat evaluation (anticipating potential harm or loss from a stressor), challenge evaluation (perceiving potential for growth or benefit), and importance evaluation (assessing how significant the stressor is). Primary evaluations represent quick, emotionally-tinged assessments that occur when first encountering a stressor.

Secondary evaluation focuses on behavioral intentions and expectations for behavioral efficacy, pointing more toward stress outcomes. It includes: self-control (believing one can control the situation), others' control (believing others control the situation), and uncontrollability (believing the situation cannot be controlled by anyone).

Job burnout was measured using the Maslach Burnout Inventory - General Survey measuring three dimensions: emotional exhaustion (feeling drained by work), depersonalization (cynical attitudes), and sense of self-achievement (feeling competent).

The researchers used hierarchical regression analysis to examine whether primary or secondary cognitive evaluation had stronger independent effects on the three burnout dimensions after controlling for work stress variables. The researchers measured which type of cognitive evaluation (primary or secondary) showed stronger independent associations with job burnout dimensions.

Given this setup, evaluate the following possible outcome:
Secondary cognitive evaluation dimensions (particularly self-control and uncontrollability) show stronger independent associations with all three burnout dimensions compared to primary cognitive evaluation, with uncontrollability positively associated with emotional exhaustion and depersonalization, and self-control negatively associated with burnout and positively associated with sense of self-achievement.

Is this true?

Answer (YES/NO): NO